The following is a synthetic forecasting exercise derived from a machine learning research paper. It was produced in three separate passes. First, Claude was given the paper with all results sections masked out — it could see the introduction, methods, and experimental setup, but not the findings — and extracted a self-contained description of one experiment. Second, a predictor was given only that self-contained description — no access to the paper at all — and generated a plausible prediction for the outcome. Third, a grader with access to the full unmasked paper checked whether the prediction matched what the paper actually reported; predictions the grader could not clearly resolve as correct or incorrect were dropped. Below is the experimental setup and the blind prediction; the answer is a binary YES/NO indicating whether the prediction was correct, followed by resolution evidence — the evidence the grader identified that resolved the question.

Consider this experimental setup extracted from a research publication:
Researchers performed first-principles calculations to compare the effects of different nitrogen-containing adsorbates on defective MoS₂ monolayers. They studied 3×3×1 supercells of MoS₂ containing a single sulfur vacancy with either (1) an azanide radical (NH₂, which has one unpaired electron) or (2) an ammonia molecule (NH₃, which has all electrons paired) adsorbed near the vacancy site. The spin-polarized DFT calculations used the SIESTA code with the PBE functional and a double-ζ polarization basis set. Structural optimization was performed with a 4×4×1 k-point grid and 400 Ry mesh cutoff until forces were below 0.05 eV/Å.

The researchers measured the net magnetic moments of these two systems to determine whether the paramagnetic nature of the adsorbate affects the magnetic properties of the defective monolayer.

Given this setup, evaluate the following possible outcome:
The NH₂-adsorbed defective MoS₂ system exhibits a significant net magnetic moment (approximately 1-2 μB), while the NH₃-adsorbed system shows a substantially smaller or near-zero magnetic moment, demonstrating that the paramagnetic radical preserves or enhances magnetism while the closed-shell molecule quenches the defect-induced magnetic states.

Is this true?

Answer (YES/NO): NO